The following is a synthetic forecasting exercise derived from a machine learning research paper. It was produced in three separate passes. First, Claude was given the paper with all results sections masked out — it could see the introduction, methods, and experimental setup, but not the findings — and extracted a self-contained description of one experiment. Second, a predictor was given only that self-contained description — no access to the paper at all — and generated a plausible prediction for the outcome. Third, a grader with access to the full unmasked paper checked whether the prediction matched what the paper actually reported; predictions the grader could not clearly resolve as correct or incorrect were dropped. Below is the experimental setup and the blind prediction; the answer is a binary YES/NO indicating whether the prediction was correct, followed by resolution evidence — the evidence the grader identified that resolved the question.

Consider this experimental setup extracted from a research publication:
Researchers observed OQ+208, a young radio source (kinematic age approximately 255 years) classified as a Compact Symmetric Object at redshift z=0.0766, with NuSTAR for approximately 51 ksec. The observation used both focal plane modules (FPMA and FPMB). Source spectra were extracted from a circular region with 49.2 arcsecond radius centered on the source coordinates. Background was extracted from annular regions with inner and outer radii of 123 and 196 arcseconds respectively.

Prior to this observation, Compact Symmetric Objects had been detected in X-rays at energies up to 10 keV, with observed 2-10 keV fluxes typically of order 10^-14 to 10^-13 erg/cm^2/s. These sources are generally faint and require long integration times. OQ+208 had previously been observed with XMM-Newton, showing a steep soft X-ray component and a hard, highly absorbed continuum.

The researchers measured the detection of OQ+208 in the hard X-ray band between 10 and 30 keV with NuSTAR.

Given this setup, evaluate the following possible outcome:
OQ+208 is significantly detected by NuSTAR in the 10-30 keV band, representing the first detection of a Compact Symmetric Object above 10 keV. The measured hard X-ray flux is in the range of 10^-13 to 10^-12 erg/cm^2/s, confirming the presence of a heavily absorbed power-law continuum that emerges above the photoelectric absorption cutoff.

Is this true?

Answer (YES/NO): YES